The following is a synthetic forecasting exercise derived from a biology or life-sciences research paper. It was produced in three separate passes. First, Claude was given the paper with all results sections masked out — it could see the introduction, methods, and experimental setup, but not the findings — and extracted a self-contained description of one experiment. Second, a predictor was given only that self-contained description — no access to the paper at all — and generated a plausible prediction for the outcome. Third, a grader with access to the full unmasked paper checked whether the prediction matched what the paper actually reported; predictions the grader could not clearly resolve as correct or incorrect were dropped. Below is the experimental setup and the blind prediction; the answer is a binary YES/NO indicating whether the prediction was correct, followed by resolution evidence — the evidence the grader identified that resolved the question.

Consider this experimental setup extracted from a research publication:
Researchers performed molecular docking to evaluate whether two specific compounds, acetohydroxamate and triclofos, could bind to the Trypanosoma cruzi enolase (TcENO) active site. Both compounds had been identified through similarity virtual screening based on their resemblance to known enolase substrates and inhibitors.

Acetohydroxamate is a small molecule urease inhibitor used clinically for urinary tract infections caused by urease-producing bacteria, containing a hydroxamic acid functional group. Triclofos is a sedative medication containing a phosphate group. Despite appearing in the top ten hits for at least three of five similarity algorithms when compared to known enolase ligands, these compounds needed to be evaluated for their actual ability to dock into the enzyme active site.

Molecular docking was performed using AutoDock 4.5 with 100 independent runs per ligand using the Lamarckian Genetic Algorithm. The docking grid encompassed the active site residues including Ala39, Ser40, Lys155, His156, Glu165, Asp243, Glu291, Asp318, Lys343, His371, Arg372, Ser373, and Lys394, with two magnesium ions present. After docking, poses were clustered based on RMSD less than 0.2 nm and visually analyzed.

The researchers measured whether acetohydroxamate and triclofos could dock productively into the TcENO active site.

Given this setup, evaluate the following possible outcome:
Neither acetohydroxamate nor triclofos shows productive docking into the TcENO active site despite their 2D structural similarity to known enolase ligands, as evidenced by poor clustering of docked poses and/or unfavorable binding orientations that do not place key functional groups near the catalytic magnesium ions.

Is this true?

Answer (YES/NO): YES